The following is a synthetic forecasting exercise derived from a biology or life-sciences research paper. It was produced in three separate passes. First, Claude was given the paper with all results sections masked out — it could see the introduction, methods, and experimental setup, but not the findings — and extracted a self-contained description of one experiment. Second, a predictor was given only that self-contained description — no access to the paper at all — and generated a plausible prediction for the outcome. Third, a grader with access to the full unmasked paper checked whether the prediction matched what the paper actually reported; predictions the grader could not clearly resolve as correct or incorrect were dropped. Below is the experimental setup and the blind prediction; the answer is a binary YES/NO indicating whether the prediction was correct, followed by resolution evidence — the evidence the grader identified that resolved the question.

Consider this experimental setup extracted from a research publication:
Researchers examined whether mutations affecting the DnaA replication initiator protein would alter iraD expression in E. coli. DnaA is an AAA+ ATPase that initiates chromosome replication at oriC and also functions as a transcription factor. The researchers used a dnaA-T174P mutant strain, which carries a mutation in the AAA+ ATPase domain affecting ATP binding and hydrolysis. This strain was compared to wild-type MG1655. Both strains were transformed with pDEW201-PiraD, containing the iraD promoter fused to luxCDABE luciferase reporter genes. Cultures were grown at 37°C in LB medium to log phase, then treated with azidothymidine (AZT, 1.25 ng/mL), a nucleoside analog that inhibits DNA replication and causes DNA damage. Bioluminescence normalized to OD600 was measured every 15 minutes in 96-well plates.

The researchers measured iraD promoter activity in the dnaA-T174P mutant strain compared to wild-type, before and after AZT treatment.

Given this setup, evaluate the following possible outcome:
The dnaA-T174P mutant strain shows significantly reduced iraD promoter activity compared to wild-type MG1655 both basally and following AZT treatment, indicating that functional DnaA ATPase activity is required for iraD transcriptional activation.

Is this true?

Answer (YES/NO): NO